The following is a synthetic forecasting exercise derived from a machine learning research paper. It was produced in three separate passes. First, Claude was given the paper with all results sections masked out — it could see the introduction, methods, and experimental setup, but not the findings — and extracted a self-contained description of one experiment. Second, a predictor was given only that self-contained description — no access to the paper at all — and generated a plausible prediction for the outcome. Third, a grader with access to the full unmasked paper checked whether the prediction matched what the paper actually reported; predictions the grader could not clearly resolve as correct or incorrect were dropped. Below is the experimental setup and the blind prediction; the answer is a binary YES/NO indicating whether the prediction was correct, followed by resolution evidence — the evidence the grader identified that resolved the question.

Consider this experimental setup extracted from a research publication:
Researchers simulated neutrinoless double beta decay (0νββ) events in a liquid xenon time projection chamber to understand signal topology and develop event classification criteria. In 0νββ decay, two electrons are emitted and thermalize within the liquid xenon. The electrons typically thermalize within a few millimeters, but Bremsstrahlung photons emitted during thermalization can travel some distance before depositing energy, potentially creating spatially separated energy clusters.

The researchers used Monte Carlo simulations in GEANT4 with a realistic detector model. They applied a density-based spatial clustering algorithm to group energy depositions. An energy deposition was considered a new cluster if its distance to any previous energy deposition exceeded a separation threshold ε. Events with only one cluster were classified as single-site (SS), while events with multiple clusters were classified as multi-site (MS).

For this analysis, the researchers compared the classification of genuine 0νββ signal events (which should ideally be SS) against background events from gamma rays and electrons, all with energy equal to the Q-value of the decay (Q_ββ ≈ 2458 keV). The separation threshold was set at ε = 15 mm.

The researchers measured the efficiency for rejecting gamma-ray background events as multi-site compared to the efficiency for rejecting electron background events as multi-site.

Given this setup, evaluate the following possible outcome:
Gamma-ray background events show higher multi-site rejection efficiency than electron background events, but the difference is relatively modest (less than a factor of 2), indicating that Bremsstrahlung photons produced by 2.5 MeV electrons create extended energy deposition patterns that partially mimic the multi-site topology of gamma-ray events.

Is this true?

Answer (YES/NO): NO